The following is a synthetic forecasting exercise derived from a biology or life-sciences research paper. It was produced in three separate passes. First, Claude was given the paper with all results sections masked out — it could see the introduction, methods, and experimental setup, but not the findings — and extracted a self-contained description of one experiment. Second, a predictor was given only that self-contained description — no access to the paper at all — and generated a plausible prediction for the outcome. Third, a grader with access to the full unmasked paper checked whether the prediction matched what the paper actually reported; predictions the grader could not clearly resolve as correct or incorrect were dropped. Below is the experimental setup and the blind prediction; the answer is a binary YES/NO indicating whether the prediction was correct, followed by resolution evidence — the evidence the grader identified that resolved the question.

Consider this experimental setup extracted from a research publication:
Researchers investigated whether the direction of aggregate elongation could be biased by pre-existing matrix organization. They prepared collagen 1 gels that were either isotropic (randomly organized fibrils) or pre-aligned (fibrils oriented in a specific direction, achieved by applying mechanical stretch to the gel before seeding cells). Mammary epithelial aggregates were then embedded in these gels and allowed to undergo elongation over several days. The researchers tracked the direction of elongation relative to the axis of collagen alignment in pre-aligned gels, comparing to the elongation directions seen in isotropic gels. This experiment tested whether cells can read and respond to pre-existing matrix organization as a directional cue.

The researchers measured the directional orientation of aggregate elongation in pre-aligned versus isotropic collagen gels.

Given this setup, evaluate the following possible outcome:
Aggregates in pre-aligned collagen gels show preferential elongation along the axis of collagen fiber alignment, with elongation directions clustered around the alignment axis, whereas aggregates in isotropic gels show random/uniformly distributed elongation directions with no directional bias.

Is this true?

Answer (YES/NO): YES